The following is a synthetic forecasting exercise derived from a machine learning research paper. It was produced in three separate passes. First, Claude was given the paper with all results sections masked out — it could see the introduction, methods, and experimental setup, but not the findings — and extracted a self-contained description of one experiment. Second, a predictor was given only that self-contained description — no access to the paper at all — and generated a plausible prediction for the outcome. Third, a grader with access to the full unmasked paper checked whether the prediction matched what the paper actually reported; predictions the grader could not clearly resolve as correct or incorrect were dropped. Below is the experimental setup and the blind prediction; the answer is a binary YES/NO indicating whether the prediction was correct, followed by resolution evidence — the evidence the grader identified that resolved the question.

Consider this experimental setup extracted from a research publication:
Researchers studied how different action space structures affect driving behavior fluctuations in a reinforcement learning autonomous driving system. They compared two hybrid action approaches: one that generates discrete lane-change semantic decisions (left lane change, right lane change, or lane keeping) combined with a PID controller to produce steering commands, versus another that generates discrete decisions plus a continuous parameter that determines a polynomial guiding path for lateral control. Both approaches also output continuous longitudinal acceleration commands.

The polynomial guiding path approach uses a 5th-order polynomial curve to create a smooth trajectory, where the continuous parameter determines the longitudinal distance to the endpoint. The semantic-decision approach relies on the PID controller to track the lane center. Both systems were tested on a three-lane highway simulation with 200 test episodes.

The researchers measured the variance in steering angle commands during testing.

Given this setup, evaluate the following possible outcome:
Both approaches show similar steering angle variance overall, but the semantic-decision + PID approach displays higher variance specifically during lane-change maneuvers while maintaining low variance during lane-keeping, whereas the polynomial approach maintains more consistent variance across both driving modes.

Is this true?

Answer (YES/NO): NO